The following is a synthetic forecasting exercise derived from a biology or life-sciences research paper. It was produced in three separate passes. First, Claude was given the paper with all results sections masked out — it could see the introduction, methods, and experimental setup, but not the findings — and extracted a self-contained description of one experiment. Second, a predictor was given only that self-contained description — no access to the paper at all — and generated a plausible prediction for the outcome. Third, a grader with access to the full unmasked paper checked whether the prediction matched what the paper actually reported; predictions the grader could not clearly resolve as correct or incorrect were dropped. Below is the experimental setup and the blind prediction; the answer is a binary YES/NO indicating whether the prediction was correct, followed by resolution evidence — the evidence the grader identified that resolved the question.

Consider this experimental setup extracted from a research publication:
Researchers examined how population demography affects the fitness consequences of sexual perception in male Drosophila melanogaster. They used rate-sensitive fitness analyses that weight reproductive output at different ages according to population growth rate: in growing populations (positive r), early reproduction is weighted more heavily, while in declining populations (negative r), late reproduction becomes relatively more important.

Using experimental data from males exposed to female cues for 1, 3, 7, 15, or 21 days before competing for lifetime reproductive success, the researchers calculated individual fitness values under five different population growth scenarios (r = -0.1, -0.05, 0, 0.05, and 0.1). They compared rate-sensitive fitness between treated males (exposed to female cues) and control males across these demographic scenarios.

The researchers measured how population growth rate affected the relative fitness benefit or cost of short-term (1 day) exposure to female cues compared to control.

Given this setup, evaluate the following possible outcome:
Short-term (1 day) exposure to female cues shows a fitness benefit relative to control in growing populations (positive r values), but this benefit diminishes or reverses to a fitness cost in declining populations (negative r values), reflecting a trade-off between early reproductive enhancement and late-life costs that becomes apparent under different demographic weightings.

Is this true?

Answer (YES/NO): NO